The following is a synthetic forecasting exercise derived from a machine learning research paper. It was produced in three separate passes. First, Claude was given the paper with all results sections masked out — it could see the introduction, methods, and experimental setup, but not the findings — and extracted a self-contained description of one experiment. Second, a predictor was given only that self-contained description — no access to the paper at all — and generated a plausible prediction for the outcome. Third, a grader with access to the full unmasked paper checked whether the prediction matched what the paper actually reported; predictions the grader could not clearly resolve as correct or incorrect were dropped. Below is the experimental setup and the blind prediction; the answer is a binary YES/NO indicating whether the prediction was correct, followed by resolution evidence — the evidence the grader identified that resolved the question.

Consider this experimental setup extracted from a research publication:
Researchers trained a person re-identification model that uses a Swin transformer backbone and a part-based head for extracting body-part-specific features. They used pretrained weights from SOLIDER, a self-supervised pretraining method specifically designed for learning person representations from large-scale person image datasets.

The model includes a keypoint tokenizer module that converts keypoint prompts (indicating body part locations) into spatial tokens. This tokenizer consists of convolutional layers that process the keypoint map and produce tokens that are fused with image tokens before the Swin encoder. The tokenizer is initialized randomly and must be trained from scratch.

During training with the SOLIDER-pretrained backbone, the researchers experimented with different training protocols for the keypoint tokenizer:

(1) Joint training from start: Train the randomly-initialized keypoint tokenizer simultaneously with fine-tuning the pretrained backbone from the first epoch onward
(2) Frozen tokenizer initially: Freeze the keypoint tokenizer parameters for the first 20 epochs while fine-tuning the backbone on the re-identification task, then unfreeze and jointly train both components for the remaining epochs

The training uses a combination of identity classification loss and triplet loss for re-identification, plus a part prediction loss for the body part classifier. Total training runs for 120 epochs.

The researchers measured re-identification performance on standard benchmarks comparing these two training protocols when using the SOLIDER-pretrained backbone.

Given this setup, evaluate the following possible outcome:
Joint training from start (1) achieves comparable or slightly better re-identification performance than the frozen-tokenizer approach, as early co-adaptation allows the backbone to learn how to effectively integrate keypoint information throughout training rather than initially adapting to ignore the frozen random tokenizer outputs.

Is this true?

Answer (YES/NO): NO